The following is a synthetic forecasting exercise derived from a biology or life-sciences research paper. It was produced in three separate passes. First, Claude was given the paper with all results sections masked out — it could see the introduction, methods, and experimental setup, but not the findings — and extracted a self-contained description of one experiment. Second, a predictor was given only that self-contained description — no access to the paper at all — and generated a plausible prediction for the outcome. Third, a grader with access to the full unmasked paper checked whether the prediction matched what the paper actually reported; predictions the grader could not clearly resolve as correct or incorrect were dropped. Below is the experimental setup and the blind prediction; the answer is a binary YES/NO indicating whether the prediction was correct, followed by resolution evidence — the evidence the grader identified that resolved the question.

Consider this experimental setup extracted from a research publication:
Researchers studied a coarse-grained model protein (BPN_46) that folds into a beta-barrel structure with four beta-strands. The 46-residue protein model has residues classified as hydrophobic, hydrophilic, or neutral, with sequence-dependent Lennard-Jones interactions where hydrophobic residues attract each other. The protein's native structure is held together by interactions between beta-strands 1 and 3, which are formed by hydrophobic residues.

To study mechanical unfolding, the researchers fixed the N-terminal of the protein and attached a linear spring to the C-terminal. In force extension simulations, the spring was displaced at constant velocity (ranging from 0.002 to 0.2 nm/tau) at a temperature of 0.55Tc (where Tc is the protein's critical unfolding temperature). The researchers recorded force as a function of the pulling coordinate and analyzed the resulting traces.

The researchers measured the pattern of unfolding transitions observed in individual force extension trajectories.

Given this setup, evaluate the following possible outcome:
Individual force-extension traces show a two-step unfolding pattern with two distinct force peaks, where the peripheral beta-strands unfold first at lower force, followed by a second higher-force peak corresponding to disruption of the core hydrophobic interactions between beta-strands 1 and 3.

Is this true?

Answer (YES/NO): YES